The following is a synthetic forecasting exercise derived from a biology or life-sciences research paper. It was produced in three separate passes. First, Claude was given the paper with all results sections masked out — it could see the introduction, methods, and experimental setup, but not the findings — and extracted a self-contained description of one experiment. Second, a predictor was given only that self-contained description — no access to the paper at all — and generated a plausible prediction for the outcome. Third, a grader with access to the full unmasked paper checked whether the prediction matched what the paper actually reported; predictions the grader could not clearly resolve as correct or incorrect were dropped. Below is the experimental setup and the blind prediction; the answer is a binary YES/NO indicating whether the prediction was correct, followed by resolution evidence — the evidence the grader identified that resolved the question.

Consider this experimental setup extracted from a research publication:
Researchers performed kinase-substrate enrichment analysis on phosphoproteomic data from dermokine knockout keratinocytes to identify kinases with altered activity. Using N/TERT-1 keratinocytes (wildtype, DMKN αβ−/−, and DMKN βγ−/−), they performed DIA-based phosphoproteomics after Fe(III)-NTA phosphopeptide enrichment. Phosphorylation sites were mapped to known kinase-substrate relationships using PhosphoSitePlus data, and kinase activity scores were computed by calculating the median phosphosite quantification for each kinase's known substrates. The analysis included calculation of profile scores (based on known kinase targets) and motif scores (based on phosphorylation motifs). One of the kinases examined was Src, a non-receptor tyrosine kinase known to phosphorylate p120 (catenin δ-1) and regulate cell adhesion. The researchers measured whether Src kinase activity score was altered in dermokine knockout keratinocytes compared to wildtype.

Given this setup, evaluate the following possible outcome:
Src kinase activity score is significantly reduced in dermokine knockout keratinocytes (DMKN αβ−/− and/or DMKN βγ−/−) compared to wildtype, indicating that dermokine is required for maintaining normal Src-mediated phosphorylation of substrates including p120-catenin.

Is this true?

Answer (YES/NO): YES